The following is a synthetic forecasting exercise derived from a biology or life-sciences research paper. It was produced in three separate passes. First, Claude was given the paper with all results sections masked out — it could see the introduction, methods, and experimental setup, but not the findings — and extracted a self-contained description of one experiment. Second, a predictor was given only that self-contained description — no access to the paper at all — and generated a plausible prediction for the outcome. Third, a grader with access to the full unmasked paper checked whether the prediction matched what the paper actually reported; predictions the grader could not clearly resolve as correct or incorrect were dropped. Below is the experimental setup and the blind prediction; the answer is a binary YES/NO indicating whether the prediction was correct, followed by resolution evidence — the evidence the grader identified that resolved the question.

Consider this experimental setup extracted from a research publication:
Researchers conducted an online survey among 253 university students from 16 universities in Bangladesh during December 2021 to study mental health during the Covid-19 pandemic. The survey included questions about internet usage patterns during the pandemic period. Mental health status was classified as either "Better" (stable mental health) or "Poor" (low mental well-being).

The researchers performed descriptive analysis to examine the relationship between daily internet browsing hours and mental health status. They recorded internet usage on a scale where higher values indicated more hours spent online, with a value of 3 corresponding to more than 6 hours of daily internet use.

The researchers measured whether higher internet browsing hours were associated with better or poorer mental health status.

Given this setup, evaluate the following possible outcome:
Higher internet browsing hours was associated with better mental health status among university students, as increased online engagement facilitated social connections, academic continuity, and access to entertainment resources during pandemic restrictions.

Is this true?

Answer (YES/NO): NO